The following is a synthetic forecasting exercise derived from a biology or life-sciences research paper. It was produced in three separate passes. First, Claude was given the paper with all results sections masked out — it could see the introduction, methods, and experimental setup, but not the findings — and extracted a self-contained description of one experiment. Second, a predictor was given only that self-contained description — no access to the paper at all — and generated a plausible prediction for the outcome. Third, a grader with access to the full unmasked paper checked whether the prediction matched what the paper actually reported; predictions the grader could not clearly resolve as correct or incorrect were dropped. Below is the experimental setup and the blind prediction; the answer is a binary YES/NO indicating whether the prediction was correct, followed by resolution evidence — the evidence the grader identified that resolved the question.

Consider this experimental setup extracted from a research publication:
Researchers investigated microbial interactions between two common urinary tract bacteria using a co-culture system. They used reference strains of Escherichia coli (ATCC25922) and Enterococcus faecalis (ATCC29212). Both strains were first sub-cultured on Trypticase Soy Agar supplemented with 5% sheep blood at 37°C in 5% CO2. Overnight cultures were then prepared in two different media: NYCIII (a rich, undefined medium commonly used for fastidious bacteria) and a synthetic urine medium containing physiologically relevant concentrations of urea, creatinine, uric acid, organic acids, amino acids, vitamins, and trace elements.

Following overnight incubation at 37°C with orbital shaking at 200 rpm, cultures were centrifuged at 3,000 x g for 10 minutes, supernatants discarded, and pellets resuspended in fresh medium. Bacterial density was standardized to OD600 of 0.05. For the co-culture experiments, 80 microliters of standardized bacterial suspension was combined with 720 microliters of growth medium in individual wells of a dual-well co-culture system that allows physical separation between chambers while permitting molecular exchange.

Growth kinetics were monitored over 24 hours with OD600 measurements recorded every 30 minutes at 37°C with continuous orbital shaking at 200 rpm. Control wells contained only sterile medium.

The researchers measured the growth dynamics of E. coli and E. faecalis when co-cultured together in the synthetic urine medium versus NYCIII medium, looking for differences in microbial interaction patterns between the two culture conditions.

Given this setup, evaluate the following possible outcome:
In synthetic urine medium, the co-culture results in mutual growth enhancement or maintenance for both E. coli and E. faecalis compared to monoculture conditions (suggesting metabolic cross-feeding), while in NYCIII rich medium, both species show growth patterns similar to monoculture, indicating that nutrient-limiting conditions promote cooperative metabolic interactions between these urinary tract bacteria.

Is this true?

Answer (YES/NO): NO